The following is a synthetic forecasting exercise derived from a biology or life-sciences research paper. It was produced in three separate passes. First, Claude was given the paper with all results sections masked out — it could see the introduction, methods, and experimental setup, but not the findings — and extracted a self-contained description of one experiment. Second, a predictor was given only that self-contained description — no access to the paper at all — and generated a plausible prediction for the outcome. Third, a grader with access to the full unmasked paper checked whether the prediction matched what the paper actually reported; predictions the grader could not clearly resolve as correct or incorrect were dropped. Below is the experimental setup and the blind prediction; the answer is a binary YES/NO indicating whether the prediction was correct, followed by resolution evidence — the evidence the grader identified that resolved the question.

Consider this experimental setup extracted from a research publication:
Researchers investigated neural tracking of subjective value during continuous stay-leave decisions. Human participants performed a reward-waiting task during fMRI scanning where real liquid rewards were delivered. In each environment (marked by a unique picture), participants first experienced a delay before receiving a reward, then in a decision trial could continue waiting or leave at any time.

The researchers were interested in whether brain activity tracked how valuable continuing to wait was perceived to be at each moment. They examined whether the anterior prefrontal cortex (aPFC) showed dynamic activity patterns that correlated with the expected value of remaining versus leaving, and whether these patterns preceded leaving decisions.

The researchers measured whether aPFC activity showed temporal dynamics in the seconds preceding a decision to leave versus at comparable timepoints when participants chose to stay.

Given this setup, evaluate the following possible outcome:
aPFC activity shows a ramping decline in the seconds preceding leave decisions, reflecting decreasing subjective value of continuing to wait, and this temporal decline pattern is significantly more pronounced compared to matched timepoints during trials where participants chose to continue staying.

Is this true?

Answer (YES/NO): YES